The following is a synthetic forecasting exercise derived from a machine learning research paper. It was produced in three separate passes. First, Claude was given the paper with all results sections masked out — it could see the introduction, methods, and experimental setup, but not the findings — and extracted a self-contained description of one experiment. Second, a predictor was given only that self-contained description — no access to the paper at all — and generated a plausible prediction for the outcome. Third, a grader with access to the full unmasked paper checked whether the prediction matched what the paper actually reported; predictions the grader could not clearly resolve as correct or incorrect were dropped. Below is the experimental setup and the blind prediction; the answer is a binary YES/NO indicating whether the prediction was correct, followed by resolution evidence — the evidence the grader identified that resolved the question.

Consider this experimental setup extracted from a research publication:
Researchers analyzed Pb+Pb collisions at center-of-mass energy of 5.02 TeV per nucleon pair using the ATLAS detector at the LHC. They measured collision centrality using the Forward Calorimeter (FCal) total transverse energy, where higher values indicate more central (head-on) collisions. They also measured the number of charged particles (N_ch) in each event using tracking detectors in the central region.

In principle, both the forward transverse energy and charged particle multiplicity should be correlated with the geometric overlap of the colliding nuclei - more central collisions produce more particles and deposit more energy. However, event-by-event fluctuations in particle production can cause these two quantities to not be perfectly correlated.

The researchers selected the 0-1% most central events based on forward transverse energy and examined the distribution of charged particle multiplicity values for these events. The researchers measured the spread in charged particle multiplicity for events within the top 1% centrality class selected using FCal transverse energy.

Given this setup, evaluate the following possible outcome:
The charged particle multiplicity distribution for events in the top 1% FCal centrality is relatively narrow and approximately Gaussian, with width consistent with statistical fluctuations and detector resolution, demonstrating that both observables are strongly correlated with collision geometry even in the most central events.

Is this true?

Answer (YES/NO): NO